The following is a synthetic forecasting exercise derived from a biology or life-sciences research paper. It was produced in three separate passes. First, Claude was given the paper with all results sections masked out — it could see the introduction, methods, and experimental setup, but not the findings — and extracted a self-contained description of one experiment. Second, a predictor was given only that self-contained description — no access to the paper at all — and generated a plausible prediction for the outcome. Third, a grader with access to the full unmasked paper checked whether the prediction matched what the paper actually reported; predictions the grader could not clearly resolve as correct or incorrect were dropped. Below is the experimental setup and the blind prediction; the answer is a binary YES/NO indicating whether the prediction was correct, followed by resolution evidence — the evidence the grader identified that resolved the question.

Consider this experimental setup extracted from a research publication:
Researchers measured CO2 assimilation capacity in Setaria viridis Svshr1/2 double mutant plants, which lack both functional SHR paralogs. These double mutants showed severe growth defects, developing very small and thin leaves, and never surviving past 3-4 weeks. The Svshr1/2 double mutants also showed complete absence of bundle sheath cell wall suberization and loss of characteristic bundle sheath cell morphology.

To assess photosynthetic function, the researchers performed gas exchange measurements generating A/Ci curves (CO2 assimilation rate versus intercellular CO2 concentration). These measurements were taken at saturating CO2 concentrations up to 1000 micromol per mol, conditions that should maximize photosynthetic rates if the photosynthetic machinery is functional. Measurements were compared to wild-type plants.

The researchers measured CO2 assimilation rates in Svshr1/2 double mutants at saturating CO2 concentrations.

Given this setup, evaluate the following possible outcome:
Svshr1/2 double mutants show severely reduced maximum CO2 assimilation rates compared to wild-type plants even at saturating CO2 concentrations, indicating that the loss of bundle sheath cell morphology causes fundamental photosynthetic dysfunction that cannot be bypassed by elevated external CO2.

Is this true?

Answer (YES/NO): YES